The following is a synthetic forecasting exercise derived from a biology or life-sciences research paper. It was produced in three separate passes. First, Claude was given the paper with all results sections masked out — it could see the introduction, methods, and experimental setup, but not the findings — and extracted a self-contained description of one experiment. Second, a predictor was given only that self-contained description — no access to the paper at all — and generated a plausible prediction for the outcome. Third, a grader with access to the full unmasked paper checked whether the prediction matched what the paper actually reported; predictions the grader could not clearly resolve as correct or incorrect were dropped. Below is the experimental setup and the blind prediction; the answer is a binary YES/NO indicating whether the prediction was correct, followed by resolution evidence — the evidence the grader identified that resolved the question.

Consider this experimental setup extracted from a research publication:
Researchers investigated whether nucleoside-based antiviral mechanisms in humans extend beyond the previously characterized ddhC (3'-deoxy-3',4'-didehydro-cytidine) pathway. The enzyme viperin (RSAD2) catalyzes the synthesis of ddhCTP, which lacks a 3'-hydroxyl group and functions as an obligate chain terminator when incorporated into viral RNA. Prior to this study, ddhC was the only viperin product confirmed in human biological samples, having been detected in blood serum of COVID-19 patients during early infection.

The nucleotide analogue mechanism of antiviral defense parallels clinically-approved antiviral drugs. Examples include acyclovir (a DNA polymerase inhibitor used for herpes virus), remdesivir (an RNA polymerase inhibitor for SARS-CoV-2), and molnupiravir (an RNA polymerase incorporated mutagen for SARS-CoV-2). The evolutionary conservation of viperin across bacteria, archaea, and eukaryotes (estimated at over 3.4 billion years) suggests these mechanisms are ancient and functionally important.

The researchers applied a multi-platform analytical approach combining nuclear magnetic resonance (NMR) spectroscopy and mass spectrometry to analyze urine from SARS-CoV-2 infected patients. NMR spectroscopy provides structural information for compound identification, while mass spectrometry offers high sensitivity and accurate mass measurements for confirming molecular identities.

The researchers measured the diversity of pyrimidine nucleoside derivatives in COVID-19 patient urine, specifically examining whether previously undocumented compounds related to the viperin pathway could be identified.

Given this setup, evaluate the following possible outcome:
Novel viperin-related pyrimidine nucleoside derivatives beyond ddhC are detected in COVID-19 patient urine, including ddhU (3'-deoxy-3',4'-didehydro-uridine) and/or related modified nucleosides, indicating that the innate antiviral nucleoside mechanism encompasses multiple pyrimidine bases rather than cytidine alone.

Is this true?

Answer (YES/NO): YES